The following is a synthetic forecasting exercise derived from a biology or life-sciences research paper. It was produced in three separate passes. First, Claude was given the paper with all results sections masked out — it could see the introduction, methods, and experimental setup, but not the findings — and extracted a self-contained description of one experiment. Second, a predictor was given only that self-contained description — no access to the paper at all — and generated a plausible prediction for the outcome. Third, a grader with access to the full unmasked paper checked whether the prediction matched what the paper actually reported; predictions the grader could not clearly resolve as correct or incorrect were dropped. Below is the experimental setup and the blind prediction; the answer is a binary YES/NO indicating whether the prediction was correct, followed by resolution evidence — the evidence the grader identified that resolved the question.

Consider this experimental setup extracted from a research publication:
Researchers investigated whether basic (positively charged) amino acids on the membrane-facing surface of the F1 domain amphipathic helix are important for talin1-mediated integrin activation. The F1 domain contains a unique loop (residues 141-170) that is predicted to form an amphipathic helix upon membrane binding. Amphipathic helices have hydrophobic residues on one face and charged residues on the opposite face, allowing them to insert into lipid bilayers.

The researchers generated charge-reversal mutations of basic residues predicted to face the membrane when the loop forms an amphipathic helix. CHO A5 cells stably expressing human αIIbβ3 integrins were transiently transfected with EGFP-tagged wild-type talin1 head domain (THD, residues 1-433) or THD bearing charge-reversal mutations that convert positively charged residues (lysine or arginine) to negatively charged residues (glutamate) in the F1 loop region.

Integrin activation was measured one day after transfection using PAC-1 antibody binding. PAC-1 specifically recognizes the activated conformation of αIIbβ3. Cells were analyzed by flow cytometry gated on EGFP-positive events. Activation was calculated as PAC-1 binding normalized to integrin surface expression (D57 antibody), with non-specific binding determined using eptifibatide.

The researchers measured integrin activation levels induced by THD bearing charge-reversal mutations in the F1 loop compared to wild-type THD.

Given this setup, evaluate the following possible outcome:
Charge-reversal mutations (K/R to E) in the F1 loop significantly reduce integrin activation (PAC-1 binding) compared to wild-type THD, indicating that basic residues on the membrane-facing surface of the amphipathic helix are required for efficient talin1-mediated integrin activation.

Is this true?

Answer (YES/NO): YES